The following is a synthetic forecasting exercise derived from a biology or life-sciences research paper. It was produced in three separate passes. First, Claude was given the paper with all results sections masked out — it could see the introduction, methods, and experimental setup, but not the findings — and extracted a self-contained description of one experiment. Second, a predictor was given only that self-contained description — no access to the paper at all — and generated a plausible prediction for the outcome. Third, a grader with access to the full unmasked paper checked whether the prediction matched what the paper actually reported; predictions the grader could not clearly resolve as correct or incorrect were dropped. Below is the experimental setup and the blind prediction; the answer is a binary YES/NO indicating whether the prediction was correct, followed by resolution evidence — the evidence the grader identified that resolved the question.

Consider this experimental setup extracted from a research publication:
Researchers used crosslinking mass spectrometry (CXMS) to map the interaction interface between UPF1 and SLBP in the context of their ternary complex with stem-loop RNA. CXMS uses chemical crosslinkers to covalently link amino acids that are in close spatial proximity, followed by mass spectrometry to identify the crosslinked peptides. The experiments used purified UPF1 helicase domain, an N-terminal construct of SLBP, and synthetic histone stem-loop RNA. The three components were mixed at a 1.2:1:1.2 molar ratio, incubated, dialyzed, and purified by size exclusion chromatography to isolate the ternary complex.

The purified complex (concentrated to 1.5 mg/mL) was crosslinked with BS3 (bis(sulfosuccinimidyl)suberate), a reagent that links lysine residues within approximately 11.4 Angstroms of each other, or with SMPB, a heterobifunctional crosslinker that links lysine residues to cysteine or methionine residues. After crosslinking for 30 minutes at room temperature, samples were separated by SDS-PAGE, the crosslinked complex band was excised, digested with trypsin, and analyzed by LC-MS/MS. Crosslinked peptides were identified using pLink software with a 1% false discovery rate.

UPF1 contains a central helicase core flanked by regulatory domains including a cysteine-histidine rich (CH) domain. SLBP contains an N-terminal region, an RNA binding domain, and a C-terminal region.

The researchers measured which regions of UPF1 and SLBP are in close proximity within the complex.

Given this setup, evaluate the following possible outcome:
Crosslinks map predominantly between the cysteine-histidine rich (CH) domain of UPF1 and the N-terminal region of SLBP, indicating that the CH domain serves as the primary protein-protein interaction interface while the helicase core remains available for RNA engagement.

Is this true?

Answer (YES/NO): NO